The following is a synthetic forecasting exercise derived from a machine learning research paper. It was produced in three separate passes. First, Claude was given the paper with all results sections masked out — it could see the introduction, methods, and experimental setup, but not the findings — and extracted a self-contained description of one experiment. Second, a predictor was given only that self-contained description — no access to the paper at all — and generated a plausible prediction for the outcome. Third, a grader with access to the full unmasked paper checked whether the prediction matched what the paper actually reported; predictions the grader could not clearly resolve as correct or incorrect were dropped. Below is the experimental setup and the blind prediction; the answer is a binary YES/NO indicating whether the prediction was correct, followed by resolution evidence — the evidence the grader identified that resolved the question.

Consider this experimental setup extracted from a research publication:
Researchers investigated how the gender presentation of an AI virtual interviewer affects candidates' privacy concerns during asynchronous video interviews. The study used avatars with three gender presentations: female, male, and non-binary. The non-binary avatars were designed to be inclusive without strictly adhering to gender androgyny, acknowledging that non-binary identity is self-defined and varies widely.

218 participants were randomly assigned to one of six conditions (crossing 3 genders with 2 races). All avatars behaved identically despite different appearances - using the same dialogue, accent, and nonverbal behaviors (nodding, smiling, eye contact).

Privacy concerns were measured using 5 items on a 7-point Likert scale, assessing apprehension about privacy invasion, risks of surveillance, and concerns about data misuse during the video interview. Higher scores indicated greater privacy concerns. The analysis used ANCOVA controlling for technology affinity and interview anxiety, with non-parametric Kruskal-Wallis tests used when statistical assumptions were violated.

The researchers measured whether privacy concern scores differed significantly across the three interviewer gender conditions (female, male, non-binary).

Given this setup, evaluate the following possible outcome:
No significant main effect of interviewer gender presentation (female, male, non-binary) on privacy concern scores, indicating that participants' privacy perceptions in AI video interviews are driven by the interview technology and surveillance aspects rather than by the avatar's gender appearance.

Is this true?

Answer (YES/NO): YES